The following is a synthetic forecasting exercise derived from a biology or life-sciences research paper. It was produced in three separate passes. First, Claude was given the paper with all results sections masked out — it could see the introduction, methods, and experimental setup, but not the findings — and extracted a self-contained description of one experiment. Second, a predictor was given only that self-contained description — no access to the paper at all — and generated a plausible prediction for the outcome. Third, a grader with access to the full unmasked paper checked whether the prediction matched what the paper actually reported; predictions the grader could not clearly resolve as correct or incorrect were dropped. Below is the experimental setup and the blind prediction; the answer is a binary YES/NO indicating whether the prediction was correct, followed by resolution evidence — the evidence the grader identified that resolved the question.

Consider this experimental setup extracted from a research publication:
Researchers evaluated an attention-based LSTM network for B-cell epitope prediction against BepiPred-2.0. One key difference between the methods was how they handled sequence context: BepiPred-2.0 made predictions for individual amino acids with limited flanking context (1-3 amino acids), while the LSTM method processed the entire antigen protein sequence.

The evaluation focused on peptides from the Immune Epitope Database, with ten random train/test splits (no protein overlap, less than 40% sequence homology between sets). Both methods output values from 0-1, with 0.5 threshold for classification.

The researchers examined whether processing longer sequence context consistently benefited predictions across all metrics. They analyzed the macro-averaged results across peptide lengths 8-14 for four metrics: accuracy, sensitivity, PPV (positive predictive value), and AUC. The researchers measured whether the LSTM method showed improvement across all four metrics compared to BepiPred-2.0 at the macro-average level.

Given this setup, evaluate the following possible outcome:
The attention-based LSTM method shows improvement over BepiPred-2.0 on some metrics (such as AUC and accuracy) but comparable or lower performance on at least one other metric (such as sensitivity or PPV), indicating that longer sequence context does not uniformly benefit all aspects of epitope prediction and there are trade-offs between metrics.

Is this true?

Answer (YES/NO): YES